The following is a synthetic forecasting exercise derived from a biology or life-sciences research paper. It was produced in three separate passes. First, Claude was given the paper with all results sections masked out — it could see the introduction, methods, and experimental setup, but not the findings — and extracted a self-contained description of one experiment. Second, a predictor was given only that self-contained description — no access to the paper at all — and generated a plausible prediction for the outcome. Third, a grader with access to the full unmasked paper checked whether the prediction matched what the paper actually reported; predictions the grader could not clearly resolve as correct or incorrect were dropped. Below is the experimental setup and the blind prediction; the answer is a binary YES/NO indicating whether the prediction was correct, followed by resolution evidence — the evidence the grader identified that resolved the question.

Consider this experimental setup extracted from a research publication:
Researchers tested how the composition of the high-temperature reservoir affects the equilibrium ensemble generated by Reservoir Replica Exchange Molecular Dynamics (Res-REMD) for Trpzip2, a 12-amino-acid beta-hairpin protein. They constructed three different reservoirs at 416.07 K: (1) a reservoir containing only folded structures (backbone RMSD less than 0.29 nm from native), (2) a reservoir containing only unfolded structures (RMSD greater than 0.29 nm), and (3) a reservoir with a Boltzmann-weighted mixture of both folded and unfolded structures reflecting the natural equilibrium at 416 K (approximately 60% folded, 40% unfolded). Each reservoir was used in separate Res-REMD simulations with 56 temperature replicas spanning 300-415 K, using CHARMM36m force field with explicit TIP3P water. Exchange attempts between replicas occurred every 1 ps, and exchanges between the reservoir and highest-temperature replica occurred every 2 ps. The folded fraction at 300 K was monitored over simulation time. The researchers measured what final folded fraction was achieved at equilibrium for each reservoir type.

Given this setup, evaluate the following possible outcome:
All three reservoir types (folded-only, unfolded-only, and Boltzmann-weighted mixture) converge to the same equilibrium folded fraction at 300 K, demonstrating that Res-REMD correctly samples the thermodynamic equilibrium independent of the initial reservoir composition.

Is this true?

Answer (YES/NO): NO